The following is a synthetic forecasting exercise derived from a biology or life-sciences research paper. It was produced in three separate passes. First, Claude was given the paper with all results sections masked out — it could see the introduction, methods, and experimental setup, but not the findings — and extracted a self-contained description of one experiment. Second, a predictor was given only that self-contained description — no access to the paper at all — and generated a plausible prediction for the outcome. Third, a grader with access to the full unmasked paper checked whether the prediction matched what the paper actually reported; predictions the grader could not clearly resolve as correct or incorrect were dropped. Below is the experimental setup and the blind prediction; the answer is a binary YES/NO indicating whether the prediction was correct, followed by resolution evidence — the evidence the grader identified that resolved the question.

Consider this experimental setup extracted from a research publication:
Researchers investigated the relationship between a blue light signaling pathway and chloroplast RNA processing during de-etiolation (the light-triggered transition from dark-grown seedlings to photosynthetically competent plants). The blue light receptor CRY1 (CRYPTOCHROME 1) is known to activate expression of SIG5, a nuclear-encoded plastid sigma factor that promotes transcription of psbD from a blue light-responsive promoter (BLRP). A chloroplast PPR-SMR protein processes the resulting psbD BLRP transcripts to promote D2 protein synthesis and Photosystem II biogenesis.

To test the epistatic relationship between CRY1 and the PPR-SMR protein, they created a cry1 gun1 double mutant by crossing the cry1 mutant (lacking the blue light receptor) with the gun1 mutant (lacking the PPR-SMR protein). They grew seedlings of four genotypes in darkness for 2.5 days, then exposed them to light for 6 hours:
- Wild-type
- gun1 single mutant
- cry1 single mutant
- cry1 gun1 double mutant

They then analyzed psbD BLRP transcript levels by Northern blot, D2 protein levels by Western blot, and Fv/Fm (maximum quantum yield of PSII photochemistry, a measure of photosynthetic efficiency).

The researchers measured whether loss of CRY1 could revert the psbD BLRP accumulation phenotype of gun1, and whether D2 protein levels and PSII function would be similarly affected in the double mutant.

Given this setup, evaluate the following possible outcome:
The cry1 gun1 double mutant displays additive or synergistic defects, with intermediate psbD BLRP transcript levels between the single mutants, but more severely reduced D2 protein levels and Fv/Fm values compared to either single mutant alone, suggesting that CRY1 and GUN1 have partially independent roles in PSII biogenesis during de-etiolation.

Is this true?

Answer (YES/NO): NO